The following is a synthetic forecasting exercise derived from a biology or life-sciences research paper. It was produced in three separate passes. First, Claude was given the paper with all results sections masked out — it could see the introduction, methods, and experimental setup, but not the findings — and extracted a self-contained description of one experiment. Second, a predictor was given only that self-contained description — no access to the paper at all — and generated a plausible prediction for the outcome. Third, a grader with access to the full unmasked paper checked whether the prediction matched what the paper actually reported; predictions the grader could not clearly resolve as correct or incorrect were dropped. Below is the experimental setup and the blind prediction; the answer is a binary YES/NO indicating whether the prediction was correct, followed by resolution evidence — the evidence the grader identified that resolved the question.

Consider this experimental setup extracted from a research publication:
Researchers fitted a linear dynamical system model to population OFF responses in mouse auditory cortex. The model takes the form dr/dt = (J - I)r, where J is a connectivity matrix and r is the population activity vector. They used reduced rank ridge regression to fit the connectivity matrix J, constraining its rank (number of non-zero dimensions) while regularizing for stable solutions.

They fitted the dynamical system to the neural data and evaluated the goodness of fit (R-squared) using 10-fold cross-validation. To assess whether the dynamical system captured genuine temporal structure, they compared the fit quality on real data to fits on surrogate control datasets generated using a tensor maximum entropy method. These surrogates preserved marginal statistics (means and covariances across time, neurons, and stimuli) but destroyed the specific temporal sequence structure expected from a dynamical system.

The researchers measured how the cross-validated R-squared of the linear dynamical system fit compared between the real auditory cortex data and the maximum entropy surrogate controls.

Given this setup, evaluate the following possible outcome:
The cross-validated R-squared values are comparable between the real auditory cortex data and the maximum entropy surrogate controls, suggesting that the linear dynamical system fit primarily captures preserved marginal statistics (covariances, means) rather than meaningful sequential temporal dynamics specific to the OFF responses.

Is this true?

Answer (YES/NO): NO